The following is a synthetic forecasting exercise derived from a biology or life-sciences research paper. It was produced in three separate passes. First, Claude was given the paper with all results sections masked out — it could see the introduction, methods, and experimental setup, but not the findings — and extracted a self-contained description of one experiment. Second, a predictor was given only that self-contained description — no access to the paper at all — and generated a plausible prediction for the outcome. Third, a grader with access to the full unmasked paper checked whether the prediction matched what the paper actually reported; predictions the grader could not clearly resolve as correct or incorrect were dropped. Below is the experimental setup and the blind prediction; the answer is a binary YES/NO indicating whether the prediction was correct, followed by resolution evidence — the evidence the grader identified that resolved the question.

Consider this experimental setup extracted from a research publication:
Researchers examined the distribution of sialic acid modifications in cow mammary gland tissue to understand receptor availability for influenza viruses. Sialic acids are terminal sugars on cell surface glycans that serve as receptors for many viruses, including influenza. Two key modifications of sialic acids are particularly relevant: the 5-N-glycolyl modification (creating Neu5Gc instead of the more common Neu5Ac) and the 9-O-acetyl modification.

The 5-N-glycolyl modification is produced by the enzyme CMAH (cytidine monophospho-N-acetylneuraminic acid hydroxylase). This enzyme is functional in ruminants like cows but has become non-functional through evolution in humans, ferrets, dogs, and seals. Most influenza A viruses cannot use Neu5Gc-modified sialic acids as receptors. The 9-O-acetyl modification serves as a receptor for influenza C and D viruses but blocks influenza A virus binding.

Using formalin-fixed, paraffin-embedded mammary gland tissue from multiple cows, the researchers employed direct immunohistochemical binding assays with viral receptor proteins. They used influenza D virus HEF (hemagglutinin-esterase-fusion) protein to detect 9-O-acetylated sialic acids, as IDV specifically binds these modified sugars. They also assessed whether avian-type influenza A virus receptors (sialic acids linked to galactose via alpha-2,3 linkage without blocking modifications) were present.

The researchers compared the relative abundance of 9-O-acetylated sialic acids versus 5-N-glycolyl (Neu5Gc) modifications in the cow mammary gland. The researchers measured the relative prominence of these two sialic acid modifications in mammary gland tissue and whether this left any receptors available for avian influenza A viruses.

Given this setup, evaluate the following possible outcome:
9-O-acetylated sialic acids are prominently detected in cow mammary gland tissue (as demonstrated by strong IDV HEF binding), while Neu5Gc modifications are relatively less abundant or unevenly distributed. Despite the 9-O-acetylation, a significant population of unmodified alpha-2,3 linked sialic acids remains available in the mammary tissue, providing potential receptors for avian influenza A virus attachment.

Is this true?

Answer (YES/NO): YES